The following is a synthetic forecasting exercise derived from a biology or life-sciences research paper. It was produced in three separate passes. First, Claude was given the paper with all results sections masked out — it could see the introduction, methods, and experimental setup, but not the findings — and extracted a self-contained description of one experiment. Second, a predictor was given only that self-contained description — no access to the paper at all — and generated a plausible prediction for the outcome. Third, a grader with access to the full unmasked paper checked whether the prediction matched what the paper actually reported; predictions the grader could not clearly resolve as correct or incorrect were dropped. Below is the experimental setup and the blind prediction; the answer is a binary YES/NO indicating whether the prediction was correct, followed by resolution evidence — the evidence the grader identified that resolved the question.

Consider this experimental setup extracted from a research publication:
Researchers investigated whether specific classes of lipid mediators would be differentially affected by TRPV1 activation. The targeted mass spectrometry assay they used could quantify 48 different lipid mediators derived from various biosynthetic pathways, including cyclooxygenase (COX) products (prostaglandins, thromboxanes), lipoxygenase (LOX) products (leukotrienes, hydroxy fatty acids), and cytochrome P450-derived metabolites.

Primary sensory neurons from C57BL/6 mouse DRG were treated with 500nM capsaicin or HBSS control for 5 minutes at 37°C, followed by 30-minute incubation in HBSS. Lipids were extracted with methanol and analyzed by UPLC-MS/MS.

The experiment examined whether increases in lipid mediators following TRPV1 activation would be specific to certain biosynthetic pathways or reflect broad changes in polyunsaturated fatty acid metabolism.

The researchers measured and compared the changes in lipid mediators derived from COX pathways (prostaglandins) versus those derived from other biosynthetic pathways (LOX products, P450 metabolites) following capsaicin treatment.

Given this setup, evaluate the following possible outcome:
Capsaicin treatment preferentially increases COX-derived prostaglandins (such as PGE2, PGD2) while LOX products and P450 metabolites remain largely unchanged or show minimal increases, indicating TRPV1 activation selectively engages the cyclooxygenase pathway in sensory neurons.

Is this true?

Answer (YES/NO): NO